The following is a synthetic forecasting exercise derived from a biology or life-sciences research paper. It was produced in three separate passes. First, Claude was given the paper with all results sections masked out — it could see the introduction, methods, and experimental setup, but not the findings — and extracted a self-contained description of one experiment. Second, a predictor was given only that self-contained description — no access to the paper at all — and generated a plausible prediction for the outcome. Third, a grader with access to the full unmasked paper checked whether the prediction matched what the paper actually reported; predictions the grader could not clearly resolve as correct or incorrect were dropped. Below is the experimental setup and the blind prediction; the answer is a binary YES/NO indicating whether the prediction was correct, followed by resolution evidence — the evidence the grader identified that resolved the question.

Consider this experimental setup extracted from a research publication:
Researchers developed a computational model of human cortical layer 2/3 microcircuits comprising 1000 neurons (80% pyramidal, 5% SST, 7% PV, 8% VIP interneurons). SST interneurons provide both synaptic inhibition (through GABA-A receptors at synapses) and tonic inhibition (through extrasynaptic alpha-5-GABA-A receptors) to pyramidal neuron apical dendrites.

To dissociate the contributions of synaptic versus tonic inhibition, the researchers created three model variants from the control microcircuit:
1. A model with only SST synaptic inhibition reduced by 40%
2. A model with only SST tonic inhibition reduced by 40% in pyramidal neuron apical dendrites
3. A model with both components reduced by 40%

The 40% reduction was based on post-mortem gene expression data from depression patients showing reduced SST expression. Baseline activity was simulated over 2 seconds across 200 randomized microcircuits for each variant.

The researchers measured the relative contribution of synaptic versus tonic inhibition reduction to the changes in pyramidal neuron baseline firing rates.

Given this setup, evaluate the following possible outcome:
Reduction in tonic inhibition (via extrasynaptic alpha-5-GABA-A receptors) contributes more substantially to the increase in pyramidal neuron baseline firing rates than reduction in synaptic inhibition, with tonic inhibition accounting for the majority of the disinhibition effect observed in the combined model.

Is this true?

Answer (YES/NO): NO